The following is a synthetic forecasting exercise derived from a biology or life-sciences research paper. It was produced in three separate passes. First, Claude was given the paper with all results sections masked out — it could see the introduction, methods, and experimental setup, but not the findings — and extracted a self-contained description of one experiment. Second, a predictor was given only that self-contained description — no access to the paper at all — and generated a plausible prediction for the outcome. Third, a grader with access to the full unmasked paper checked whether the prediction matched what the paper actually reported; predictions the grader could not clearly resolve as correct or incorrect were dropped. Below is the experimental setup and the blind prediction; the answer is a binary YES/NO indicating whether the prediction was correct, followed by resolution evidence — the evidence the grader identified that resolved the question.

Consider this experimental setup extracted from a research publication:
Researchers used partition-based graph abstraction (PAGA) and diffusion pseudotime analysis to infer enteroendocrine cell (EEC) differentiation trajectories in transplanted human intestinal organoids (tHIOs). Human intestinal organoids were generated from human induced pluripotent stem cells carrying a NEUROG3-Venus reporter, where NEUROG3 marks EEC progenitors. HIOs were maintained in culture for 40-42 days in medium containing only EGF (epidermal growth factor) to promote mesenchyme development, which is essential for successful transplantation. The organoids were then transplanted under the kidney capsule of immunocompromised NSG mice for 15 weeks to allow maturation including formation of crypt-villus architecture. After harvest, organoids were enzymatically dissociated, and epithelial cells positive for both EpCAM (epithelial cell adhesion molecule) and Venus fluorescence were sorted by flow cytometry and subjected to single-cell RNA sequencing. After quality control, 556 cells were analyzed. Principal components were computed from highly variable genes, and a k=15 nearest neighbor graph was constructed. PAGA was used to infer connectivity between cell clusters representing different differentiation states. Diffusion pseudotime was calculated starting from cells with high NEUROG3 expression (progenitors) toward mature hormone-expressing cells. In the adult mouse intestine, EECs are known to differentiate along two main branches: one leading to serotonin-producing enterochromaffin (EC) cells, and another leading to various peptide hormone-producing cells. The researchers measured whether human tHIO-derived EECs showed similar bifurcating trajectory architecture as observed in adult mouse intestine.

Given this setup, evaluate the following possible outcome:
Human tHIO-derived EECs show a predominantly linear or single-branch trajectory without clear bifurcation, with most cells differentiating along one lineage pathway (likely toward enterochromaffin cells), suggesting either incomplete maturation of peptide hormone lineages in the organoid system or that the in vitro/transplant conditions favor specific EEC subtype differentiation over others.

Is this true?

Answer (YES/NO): NO